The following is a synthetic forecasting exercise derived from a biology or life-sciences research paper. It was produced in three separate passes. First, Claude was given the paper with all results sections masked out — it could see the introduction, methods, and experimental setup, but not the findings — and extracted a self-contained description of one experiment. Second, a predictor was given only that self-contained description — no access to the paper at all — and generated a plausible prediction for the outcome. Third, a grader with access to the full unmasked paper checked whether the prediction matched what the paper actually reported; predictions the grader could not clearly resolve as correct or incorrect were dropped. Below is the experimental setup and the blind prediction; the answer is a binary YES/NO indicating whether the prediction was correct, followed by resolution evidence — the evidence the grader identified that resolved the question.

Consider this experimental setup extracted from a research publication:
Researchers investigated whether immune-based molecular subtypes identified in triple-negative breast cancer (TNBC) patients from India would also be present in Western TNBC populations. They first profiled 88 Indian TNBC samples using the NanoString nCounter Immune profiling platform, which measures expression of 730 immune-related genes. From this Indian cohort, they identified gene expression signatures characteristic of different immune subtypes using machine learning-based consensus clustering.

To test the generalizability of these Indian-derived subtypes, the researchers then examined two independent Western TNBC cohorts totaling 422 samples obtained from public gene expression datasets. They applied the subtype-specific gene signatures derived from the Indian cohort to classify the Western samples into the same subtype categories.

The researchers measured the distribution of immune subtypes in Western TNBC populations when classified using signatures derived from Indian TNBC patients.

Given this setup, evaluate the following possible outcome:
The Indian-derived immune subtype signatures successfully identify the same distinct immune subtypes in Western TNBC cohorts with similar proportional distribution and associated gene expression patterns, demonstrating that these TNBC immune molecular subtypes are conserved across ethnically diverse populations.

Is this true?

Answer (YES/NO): YES